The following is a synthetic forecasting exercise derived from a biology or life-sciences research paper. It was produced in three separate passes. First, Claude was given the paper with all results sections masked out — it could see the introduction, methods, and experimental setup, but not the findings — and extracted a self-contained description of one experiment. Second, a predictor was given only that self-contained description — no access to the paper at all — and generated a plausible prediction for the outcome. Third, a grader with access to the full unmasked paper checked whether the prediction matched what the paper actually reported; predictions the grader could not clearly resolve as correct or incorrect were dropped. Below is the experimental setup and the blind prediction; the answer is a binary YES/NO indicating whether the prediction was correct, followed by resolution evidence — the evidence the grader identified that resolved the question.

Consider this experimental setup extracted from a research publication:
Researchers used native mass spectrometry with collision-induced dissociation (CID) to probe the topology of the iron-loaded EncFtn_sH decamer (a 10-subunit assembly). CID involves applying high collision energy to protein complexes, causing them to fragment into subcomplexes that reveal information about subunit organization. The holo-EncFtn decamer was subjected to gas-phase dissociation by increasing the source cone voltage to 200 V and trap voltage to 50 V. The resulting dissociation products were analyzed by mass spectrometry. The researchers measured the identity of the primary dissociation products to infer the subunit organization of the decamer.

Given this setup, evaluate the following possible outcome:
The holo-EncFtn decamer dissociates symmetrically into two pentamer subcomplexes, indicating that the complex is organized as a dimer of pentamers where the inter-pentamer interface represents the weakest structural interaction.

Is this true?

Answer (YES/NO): NO